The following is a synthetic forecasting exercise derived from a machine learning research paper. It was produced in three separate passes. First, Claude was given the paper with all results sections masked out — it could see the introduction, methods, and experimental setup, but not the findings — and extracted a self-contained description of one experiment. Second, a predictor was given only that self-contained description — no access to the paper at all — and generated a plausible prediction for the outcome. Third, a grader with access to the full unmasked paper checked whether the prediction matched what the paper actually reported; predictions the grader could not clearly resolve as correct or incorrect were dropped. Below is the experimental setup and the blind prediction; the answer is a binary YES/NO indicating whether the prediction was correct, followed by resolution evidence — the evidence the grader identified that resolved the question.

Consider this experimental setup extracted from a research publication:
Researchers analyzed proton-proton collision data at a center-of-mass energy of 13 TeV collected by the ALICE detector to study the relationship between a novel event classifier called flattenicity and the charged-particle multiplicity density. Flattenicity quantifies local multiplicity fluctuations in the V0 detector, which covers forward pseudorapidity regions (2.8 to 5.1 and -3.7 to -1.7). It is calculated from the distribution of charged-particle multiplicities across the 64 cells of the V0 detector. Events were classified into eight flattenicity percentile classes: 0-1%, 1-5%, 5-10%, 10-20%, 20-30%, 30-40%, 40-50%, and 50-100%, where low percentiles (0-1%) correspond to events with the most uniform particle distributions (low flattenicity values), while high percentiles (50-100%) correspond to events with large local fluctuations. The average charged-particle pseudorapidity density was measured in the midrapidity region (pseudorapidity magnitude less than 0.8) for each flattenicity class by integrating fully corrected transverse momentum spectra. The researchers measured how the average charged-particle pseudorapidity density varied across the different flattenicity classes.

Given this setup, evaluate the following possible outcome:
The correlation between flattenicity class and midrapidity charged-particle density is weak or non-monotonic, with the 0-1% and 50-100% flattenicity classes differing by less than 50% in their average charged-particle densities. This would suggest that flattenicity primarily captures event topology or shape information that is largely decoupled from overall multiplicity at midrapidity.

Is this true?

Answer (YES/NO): NO